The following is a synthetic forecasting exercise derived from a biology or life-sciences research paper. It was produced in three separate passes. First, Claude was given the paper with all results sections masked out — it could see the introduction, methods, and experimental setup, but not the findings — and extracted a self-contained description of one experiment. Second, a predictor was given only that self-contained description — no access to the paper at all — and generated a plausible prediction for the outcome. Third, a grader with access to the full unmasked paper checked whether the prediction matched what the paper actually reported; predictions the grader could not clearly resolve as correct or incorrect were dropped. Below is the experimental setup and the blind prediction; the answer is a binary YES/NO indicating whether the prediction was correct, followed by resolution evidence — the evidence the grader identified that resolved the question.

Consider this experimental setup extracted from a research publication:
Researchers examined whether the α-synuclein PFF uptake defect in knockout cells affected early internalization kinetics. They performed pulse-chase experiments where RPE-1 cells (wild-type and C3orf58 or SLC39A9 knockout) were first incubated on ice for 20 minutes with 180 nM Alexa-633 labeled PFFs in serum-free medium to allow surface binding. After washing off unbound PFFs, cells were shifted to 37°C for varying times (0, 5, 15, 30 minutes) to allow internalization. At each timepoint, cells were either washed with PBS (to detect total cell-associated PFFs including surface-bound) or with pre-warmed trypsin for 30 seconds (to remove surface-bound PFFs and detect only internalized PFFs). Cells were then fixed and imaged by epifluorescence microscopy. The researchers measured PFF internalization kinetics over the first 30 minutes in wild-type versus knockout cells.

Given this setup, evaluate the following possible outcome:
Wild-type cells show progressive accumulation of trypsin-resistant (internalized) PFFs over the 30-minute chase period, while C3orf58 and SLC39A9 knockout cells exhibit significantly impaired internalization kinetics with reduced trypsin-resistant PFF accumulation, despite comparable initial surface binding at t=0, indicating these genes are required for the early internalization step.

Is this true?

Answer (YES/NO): NO